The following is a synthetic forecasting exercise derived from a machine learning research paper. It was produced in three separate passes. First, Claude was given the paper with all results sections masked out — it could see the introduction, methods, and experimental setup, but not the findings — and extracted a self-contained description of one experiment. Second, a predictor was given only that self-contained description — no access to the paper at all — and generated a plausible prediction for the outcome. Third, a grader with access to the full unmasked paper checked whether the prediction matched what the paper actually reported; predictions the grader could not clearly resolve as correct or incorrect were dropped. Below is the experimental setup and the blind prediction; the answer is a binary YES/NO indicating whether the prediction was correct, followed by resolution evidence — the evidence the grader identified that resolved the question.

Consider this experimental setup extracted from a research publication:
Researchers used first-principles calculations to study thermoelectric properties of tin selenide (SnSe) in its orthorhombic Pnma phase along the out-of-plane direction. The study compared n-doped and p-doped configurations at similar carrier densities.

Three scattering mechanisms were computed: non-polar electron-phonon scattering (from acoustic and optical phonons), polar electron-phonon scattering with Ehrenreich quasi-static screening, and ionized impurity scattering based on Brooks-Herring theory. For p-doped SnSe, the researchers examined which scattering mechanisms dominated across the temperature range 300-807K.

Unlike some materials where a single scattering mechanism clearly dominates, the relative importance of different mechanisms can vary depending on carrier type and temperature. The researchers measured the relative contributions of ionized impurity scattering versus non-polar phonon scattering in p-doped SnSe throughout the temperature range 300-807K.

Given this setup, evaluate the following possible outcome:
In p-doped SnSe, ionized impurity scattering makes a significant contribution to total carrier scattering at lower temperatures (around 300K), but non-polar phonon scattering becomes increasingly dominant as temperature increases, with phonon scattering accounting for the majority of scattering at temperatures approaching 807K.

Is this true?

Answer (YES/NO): NO